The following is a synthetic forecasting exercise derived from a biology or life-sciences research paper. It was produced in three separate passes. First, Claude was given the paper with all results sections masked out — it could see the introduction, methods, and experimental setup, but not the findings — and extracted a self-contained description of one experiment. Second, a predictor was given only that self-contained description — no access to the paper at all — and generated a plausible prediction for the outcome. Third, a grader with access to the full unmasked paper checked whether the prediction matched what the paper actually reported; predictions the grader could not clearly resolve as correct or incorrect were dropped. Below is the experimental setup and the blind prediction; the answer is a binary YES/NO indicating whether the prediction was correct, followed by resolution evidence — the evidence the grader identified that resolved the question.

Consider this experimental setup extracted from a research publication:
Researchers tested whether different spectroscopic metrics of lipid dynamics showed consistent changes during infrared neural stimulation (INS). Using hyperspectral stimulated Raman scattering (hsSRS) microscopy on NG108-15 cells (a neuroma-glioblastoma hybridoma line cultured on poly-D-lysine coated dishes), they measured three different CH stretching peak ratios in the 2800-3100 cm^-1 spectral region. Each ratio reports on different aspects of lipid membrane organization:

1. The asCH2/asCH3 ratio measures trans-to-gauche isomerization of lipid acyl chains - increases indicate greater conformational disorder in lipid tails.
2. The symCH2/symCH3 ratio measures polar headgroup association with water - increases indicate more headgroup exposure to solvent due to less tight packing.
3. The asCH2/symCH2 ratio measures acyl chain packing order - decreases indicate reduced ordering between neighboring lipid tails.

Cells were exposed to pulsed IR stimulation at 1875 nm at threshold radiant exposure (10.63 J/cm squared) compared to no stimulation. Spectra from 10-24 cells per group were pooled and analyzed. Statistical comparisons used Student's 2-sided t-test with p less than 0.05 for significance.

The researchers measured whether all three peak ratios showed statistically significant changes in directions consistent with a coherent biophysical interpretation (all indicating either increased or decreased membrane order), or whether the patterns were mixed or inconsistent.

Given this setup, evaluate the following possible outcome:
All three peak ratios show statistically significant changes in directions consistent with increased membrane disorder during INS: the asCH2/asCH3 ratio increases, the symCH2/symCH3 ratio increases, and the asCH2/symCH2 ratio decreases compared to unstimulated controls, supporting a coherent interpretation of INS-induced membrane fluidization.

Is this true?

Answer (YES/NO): YES